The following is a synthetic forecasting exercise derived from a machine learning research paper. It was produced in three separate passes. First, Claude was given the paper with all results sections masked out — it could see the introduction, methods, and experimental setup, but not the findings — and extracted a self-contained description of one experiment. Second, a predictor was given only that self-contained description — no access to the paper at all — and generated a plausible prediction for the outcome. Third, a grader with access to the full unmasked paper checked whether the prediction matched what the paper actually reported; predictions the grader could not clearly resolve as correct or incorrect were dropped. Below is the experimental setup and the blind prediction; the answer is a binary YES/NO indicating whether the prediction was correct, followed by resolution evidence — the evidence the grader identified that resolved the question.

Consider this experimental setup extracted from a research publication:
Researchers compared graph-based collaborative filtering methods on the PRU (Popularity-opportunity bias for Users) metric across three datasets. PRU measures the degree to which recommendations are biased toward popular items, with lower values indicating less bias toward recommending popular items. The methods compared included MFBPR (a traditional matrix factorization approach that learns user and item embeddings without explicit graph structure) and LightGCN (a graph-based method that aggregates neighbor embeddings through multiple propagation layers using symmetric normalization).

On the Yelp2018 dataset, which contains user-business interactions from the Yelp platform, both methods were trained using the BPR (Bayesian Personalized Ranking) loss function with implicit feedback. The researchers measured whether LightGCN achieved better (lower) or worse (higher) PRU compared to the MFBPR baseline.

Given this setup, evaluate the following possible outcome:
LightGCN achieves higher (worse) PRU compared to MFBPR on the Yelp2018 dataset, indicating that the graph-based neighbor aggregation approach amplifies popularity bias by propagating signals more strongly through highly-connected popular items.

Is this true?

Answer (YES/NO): YES